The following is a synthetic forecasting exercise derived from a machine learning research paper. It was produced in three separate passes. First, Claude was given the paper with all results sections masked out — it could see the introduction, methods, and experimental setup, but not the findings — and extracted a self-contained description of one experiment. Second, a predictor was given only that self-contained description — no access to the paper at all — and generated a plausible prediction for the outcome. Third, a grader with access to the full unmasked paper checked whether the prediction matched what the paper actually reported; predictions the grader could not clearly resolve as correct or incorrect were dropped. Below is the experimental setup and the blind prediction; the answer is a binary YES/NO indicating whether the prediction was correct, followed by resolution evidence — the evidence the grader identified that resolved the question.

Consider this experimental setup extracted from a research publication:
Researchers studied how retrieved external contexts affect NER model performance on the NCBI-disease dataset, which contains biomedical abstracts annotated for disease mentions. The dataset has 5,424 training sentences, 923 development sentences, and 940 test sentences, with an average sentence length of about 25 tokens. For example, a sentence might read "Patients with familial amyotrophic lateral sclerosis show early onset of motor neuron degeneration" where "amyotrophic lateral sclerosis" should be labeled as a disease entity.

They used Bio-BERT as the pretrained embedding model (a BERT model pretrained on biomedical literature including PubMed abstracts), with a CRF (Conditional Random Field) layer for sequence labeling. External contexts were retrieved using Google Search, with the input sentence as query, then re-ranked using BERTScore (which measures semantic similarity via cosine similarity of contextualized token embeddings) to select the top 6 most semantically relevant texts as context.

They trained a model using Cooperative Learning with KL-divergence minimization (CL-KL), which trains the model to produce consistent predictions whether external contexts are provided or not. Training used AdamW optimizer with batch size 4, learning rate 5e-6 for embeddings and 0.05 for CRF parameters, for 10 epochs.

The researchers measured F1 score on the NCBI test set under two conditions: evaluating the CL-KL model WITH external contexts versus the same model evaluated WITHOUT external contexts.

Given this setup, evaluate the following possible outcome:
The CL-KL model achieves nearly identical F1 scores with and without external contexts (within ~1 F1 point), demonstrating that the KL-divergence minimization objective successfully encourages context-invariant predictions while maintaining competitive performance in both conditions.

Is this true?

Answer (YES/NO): YES